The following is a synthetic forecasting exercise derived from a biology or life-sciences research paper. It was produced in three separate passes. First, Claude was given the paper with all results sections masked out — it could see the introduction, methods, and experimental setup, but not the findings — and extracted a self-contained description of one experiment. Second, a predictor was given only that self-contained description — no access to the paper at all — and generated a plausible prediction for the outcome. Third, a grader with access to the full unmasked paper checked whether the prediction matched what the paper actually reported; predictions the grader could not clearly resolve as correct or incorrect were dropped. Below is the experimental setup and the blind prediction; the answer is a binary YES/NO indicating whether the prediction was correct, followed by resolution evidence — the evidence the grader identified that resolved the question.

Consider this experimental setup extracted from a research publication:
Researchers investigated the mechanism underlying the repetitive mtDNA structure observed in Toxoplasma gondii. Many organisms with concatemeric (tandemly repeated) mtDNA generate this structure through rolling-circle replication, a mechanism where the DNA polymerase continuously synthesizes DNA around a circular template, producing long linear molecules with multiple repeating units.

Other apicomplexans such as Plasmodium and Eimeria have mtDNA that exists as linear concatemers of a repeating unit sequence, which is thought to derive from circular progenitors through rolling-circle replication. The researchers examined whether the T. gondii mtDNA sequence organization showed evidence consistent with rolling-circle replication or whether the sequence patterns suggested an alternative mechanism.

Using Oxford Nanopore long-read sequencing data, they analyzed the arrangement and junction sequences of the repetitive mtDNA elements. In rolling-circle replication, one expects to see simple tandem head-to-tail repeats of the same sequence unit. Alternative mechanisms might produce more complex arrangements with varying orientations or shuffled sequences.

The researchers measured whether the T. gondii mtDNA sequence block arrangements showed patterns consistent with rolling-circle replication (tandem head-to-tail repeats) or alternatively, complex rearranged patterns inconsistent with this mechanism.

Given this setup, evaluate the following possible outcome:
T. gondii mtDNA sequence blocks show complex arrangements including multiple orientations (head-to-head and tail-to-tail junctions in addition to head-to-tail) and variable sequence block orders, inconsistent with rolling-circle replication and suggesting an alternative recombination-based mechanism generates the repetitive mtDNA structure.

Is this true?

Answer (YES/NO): YES